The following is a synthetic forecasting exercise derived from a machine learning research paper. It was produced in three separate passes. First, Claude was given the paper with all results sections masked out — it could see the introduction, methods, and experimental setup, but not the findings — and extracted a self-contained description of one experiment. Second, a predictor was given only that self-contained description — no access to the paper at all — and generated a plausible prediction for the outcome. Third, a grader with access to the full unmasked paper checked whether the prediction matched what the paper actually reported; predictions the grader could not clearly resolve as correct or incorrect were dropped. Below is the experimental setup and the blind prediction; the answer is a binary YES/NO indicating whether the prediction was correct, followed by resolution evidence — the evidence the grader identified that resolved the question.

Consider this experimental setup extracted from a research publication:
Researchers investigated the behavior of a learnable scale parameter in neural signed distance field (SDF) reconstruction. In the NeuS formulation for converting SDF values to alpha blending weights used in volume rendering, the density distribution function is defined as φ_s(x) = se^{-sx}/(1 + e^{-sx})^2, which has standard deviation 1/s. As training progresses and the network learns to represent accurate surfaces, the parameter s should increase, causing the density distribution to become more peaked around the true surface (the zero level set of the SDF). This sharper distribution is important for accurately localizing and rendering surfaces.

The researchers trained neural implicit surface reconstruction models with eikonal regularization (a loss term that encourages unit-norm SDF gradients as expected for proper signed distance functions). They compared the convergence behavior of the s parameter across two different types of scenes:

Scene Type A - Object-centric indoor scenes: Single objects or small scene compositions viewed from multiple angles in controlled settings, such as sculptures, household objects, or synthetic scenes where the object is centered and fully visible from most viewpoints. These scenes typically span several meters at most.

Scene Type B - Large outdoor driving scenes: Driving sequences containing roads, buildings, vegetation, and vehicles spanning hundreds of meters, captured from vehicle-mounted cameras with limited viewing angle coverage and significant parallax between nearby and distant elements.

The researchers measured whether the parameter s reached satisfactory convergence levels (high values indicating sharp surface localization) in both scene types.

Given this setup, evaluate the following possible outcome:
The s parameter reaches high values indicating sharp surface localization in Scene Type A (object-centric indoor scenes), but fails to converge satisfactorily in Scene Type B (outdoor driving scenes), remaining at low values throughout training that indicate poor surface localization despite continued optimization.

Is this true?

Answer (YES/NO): YES